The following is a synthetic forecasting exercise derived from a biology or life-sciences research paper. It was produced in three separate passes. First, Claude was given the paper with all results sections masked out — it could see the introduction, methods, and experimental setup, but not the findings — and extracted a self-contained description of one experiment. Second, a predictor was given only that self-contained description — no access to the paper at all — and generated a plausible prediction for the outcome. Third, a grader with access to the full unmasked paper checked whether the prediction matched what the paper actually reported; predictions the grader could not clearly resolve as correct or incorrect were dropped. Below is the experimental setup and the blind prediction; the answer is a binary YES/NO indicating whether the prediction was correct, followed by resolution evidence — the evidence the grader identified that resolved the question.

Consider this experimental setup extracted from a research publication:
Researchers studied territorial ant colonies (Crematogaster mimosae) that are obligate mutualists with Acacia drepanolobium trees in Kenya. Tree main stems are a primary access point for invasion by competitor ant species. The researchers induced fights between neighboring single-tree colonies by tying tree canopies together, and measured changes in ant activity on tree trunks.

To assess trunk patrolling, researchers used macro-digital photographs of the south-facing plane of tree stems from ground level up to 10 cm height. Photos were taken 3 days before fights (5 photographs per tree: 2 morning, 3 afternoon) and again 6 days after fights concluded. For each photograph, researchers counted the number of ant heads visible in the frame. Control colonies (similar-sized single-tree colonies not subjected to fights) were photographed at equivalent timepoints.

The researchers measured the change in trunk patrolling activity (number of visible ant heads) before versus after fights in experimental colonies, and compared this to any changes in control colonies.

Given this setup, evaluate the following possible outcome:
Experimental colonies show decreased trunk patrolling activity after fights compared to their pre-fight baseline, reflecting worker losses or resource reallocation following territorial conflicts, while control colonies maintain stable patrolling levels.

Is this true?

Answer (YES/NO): YES